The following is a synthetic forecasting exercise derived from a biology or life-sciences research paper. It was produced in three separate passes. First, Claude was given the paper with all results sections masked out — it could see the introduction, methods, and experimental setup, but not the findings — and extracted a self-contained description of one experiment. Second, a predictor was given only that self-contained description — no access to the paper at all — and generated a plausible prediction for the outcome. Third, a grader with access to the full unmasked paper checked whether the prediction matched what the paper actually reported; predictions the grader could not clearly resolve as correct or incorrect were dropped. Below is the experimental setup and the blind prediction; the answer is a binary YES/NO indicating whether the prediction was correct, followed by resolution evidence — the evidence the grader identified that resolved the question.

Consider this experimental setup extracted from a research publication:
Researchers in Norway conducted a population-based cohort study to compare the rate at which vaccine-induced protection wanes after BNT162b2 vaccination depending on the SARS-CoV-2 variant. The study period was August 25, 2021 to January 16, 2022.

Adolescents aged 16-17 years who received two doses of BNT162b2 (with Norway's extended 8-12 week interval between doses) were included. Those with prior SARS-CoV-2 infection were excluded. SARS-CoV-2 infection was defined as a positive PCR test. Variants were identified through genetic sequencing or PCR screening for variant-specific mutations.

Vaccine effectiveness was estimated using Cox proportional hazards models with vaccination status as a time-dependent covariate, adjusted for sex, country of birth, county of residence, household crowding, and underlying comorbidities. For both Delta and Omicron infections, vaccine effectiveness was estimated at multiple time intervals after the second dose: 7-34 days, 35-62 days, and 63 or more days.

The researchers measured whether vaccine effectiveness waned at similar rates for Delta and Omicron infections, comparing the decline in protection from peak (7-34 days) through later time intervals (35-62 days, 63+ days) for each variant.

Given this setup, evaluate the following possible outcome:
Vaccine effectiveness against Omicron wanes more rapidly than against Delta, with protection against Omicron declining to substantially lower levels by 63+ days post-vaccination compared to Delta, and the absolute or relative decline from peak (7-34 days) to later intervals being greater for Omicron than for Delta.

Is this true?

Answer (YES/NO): YES